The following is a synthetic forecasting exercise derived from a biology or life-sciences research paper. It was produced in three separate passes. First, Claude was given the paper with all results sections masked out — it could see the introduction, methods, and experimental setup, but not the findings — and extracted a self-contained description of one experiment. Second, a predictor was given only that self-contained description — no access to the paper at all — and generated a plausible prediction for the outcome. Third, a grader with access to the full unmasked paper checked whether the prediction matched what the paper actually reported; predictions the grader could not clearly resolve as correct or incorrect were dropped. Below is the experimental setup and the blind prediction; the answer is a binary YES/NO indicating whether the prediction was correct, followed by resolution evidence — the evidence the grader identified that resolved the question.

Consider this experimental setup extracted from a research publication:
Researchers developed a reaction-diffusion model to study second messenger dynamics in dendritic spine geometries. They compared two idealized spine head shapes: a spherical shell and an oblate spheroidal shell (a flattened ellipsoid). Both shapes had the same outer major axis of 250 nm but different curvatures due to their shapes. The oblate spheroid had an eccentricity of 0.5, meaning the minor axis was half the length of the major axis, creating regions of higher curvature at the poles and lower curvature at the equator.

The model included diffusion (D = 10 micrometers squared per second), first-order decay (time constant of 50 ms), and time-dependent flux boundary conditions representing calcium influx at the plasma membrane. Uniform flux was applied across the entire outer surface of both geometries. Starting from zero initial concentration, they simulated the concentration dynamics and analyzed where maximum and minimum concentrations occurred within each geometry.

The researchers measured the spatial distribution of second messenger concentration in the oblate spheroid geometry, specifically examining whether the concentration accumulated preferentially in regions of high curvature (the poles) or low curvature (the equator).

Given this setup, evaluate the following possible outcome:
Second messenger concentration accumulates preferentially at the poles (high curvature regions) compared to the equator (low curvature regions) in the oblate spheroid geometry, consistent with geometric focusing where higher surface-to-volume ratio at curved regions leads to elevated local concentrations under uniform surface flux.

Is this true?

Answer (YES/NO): NO